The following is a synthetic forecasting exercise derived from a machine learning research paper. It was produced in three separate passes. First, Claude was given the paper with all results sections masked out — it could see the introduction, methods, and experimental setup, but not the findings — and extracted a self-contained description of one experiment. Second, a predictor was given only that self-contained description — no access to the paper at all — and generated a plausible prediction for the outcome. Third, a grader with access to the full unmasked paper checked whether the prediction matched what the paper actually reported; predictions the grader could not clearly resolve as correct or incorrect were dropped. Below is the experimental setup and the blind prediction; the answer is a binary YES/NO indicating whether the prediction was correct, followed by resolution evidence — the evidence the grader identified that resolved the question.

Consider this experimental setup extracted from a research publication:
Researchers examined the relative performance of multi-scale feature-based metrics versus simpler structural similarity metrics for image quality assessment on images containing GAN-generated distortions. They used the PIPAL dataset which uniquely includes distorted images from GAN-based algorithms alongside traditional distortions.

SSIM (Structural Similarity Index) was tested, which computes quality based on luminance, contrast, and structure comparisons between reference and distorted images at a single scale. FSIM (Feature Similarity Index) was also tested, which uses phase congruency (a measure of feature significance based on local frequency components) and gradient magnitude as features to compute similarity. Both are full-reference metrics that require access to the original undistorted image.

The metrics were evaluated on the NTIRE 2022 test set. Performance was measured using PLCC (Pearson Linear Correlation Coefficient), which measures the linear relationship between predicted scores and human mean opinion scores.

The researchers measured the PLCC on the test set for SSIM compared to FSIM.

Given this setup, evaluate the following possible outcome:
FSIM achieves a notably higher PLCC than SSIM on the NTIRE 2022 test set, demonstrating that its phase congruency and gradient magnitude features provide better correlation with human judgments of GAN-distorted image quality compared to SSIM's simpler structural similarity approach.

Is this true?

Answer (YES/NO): YES